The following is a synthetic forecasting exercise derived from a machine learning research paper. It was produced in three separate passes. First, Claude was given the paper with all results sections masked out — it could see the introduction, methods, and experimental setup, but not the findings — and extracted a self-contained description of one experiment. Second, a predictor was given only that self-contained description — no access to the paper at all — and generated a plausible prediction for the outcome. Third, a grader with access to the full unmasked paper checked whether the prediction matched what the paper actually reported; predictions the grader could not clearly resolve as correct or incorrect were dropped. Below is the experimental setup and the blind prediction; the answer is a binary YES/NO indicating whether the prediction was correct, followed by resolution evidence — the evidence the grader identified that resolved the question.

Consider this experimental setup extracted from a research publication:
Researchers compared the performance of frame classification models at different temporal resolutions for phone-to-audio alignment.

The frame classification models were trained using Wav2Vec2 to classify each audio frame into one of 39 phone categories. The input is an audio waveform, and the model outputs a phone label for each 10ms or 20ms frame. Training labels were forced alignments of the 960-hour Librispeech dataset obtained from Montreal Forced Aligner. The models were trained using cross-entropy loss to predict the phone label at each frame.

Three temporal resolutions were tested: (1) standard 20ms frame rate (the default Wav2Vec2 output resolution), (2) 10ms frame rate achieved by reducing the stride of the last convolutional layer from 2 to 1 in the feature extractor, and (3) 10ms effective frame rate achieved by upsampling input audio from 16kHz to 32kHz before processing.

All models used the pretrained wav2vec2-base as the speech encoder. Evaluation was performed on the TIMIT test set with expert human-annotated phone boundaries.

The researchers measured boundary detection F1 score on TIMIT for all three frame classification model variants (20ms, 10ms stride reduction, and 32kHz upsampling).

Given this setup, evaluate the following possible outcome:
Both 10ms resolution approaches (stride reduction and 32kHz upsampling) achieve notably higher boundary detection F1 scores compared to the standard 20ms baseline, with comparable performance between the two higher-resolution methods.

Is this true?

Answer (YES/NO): NO